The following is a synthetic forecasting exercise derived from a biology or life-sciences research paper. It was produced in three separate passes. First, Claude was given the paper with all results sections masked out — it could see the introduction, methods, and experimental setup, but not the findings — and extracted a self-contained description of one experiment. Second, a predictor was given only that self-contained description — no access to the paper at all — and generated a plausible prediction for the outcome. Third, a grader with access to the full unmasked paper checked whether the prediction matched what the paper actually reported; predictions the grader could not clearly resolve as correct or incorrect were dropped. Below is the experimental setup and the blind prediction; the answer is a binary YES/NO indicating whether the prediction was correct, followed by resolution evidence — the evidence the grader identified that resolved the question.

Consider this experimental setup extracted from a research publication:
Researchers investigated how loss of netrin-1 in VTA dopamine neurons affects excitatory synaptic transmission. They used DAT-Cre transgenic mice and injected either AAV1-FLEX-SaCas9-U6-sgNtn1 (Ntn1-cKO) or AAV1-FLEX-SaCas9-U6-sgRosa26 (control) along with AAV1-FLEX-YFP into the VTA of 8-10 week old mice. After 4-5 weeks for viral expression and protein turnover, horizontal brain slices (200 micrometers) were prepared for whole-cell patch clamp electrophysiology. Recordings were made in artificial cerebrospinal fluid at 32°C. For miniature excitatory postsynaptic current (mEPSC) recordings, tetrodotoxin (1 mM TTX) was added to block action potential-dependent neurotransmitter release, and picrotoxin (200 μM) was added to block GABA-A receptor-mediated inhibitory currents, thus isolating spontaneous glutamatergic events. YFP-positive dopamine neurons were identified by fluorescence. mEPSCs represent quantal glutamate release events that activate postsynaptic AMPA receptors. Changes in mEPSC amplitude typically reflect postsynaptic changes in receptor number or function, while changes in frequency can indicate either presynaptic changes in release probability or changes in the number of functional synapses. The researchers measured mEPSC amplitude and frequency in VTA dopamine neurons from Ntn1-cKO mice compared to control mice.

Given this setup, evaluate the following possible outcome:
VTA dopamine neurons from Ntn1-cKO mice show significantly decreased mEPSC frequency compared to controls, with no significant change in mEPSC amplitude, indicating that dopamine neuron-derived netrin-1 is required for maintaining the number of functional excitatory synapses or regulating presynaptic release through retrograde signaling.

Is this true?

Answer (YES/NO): NO